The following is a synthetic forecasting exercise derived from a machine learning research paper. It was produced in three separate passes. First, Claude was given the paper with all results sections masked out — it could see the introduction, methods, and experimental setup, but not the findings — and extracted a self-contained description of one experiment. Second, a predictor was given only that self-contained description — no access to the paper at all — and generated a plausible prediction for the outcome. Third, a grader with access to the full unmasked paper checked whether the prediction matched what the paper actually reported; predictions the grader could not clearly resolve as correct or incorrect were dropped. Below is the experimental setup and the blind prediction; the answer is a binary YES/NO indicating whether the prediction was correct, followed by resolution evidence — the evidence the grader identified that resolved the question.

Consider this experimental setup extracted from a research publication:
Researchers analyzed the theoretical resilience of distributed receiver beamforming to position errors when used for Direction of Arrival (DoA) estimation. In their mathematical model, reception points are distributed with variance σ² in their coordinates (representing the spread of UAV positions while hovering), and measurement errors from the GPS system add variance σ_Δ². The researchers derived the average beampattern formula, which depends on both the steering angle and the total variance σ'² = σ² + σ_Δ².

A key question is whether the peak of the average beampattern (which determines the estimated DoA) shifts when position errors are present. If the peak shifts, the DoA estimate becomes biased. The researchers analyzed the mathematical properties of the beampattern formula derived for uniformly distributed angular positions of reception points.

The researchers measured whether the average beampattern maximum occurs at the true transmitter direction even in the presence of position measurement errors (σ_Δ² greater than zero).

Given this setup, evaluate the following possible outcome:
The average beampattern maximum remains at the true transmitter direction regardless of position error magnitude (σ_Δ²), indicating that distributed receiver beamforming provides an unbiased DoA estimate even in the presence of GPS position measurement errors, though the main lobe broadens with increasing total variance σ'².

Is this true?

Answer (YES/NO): YES